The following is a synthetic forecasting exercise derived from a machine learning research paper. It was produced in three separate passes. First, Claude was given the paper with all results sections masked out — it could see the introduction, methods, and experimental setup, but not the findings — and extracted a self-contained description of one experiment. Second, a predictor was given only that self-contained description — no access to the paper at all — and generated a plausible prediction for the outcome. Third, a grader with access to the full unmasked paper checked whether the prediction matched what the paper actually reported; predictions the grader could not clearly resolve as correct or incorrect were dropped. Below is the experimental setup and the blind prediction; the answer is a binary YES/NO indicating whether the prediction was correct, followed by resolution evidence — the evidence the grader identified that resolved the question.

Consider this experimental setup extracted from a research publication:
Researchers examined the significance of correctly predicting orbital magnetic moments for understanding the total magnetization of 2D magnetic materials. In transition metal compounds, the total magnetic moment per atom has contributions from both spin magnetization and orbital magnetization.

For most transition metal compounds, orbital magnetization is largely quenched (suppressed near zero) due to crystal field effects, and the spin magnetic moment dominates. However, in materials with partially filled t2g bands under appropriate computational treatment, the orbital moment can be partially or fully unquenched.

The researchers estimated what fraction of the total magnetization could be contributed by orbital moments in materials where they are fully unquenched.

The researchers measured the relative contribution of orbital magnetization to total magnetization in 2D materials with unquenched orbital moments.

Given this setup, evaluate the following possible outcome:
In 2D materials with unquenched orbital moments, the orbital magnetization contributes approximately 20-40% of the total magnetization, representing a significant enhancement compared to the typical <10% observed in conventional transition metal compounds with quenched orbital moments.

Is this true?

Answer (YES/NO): NO